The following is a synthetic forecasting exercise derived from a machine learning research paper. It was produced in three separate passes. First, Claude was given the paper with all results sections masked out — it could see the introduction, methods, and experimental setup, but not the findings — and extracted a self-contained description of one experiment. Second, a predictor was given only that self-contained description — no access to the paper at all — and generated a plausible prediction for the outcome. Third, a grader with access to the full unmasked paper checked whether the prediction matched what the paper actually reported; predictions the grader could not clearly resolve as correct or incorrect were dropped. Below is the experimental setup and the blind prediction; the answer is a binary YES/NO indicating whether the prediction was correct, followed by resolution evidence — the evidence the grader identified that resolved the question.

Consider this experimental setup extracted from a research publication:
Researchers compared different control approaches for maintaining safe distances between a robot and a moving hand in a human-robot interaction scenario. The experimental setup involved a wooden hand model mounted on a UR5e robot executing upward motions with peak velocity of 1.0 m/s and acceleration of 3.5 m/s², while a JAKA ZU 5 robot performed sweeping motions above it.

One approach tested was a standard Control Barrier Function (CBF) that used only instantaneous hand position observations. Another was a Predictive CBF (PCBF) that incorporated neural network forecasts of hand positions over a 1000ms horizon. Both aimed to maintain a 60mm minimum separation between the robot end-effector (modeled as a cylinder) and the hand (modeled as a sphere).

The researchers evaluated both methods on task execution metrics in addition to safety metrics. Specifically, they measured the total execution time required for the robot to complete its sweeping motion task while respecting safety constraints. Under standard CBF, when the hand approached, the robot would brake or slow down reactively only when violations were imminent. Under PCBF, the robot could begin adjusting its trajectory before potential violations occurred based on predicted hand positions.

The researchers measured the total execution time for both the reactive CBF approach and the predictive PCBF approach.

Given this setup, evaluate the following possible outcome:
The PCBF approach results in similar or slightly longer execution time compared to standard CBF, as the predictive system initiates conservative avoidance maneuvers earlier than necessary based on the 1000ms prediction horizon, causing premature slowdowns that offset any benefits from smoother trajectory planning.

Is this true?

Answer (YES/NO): YES